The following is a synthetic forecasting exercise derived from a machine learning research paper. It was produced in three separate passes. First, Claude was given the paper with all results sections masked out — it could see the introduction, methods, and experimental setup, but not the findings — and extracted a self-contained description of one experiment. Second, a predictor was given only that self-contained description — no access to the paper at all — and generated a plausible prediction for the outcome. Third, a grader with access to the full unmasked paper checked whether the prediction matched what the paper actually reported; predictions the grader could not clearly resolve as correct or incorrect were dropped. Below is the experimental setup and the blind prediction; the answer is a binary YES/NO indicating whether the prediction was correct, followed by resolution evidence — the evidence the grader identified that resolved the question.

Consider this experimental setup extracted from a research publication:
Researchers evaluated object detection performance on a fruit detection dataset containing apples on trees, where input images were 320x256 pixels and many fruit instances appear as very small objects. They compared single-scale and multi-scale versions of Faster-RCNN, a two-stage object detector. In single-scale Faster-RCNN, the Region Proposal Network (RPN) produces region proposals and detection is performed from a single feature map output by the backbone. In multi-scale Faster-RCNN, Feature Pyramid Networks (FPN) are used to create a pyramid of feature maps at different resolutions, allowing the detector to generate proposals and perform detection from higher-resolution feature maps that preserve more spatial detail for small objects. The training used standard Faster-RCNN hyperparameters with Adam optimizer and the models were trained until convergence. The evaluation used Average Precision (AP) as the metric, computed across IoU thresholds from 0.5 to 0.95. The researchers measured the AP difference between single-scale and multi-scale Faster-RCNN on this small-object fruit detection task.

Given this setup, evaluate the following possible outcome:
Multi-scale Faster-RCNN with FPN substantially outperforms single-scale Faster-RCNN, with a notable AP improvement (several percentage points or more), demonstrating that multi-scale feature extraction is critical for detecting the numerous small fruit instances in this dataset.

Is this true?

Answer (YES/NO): YES